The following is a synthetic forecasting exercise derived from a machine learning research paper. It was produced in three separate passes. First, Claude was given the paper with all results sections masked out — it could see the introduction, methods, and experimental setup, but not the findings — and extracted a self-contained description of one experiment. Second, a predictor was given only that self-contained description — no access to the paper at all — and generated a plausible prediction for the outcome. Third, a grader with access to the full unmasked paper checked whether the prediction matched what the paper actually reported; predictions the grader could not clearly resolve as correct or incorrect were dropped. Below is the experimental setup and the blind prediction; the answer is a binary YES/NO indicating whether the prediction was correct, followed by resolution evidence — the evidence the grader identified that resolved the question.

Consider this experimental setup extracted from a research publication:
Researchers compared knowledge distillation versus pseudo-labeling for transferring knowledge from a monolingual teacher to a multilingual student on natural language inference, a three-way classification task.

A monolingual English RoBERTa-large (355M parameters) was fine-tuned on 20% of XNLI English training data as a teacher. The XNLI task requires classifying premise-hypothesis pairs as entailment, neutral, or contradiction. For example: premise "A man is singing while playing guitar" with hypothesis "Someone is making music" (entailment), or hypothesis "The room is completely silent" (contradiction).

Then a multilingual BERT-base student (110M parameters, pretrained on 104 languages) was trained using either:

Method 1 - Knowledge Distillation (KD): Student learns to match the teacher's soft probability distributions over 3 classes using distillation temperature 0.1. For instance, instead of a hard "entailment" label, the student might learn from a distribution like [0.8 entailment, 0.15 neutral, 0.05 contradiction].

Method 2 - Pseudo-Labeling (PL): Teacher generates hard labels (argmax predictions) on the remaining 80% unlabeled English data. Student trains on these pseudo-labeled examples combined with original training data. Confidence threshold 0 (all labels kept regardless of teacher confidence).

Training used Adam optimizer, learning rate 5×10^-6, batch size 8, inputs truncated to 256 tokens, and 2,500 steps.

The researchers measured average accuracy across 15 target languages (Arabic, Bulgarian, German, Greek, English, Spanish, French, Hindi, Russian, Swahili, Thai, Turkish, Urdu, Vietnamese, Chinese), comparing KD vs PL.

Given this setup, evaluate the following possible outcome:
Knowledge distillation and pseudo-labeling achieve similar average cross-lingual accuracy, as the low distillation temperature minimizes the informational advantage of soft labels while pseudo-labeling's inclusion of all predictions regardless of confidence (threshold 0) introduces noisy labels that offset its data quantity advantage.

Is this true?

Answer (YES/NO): YES